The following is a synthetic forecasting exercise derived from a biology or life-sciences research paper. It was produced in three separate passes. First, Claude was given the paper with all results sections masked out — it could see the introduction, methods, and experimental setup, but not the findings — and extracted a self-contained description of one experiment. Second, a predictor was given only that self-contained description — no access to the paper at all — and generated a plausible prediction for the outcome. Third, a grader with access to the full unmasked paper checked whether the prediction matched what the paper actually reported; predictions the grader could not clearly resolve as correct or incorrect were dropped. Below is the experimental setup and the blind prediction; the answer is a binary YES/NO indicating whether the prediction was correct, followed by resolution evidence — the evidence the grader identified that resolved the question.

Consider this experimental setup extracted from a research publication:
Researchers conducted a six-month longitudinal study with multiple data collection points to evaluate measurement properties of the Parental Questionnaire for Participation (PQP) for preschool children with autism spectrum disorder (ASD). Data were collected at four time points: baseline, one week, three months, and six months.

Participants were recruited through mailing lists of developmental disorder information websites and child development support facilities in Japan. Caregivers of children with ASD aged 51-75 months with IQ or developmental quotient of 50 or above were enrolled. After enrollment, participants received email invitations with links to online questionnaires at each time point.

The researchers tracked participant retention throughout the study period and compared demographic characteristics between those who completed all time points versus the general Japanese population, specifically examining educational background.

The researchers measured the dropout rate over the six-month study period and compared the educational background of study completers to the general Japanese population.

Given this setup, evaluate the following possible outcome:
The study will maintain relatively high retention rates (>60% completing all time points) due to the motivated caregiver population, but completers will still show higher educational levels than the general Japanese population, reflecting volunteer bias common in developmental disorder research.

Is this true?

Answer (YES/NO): NO